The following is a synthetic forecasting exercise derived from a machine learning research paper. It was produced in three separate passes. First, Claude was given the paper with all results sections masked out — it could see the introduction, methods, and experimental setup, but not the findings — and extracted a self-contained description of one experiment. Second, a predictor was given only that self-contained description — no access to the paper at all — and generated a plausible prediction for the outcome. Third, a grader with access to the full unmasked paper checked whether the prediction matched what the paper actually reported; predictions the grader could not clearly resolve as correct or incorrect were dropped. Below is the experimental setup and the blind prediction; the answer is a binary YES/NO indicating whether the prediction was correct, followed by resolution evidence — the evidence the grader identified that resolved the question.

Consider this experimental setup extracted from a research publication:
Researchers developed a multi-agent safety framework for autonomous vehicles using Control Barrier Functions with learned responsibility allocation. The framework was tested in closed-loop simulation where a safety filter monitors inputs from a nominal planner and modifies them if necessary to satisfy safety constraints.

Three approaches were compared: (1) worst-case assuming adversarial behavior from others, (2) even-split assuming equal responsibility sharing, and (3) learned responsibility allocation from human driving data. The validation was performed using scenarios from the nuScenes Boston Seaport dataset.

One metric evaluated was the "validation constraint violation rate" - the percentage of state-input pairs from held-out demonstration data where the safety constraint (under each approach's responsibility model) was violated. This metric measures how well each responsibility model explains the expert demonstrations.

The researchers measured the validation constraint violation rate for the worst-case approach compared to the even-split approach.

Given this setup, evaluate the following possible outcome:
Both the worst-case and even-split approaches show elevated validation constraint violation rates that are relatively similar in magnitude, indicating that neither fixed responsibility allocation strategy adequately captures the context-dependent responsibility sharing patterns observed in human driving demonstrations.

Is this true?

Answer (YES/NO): NO